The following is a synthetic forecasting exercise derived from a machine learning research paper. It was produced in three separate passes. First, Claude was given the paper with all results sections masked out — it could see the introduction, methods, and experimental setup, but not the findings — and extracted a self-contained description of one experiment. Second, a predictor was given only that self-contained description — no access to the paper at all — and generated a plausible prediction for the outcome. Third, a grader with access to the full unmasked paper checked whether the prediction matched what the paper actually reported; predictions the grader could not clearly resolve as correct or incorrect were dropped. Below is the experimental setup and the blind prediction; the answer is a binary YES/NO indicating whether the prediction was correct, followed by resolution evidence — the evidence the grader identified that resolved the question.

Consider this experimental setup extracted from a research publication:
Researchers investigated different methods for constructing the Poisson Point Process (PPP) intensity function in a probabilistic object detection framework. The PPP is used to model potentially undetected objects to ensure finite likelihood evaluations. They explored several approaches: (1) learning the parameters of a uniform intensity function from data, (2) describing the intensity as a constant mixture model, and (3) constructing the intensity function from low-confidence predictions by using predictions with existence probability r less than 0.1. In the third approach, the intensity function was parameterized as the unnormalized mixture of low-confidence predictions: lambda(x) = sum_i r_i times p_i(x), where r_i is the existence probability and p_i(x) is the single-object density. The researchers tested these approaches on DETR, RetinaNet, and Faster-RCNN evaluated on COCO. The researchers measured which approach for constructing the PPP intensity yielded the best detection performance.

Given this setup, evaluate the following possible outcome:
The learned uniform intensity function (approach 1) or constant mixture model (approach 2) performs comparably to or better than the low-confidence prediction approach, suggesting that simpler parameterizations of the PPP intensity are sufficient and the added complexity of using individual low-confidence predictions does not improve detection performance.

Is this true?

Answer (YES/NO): NO